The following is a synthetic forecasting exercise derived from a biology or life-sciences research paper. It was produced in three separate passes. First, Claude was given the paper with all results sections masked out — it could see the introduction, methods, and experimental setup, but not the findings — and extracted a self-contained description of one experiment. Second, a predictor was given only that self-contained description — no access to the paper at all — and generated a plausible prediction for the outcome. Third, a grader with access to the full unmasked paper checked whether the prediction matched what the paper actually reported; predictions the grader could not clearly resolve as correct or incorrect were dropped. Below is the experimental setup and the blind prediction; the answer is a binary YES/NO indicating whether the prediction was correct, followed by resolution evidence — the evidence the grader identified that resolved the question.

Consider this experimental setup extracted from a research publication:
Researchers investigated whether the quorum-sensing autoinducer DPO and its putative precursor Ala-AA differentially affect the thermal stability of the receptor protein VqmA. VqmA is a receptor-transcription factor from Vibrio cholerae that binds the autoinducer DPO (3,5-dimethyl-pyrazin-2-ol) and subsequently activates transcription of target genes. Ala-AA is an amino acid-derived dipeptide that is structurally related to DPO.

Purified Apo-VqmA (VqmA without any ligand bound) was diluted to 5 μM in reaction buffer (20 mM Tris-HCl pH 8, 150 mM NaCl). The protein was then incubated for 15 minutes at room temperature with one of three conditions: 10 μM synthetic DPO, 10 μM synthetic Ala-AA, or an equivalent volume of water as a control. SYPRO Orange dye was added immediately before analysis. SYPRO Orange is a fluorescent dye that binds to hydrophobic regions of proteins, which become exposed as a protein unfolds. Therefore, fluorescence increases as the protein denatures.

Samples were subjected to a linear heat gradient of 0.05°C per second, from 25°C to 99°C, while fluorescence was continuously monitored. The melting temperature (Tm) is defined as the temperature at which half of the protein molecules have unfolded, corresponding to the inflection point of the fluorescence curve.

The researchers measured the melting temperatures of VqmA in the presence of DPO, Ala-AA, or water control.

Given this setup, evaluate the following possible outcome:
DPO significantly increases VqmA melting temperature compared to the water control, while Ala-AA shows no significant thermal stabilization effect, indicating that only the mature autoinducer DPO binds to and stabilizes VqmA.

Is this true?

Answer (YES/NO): NO